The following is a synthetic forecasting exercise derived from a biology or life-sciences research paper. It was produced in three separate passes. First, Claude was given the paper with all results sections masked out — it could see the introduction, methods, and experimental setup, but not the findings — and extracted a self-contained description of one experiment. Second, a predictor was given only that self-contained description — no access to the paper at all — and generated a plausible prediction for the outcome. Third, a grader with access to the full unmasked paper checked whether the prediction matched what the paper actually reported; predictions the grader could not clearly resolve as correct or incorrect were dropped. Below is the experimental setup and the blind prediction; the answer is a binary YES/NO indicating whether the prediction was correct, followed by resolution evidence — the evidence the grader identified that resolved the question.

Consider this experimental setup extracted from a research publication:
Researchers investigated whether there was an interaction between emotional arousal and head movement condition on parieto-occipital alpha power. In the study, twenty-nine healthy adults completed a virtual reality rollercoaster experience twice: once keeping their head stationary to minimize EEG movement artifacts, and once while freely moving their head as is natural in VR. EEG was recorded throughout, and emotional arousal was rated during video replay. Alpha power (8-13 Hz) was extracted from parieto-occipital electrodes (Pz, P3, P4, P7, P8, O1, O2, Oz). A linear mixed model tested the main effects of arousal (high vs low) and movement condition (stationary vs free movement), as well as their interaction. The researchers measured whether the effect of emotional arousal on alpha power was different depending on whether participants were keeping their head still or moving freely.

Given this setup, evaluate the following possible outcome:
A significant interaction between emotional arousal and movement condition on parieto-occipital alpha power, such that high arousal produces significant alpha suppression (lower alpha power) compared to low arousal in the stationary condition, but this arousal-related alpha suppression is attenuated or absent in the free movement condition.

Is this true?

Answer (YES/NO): NO